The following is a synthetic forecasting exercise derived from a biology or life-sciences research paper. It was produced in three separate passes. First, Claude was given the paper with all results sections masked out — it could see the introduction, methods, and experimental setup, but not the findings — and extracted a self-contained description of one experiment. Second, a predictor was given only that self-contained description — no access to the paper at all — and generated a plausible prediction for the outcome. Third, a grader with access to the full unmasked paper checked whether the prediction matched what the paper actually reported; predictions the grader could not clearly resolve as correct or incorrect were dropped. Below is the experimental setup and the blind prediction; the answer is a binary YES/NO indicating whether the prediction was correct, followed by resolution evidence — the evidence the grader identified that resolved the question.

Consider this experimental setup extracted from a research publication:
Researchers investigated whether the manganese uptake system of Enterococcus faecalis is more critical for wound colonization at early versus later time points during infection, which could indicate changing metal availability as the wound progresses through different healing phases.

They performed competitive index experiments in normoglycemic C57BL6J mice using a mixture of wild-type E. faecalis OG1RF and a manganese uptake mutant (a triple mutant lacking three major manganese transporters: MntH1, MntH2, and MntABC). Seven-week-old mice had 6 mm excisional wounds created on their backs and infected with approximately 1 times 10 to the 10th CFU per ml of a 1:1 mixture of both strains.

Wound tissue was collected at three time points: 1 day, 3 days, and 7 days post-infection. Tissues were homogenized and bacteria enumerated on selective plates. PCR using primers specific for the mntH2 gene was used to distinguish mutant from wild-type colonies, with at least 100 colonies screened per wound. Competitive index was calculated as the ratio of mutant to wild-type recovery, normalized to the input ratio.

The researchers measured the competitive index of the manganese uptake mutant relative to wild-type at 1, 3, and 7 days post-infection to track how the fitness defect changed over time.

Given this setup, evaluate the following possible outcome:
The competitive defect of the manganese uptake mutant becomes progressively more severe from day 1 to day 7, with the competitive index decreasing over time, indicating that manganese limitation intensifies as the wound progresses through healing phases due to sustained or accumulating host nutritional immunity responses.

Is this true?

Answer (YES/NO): NO